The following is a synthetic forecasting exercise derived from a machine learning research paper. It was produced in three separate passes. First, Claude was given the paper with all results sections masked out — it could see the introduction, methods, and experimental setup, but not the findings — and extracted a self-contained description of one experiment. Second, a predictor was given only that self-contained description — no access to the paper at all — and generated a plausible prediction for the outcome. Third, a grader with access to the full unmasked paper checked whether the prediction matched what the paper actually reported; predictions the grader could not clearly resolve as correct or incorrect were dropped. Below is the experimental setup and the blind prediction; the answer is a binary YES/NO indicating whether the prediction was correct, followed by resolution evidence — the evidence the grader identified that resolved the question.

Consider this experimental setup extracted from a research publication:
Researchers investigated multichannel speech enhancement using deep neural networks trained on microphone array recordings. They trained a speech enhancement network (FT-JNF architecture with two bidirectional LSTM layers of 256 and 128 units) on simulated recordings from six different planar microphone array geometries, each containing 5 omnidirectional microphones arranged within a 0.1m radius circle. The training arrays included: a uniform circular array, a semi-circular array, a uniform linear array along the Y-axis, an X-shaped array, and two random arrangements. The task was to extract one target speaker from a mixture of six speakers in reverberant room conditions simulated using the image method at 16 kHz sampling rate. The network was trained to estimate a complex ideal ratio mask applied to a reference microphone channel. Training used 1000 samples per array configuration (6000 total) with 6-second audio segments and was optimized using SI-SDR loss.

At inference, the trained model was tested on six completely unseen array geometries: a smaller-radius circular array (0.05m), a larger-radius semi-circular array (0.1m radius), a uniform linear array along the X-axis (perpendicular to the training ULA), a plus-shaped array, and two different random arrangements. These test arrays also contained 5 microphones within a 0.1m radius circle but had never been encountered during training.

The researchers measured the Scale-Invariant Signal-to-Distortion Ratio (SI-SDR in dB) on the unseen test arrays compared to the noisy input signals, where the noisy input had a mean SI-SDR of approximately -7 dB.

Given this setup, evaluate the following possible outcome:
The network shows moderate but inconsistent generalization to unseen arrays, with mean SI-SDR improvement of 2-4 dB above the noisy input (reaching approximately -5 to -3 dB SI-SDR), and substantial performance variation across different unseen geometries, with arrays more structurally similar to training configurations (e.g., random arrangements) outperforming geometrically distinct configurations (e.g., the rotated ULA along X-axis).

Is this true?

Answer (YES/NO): NO